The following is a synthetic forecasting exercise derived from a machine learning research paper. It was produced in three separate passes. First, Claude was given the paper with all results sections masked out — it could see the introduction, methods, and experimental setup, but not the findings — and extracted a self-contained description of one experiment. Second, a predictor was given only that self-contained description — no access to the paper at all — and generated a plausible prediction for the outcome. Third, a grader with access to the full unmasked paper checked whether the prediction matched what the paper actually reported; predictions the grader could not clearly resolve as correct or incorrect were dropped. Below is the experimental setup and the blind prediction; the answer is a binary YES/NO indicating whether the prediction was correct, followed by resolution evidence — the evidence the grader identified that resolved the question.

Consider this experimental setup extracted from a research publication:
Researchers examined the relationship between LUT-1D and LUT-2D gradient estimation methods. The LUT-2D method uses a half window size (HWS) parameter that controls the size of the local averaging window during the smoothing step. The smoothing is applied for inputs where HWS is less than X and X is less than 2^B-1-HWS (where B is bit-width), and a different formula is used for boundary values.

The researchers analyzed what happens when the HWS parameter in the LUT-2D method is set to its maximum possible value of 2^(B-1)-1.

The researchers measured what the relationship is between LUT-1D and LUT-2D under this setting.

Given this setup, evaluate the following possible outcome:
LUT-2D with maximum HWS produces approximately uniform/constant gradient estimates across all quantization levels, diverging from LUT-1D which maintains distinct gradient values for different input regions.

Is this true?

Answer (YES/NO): NO